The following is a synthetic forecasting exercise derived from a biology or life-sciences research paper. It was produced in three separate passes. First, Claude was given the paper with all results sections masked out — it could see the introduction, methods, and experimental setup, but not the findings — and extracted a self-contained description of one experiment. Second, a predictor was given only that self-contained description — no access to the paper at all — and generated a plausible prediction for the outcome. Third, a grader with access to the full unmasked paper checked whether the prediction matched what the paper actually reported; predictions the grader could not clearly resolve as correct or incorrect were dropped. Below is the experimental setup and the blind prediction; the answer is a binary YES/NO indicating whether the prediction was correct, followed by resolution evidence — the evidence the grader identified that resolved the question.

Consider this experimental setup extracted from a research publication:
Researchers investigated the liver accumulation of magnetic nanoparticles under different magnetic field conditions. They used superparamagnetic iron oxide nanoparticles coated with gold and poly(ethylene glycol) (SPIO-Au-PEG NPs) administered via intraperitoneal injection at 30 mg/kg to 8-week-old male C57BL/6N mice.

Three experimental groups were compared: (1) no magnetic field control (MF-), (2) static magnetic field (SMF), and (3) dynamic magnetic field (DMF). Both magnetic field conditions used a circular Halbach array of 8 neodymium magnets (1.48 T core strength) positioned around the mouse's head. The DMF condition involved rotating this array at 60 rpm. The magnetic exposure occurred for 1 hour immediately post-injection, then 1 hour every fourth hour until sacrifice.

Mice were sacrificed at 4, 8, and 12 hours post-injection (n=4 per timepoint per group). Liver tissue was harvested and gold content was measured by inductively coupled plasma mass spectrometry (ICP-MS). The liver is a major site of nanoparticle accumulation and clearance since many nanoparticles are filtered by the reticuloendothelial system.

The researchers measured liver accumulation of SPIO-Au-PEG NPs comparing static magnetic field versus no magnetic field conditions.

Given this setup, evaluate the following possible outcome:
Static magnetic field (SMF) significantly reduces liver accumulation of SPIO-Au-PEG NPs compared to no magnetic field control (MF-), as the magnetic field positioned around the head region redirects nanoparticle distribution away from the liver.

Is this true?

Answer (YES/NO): NO